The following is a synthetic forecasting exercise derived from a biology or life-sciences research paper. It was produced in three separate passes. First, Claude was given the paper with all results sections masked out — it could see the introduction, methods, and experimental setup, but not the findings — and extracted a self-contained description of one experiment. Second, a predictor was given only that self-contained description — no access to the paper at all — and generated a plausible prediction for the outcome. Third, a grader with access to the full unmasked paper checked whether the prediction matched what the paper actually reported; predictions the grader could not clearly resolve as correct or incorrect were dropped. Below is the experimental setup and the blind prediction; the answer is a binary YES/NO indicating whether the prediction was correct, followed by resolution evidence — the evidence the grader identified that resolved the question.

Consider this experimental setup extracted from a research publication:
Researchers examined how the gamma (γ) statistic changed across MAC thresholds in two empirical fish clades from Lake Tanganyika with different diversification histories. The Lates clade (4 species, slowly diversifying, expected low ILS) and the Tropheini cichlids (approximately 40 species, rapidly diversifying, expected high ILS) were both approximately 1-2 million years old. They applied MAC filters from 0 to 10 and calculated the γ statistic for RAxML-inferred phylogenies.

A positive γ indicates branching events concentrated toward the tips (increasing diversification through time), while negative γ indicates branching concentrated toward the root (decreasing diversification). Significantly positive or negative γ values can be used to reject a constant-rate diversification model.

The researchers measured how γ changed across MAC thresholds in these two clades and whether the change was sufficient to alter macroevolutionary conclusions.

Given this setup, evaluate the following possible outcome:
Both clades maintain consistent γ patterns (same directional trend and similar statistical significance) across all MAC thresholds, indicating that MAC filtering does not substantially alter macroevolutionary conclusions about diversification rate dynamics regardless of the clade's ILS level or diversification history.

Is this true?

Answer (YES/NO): NO